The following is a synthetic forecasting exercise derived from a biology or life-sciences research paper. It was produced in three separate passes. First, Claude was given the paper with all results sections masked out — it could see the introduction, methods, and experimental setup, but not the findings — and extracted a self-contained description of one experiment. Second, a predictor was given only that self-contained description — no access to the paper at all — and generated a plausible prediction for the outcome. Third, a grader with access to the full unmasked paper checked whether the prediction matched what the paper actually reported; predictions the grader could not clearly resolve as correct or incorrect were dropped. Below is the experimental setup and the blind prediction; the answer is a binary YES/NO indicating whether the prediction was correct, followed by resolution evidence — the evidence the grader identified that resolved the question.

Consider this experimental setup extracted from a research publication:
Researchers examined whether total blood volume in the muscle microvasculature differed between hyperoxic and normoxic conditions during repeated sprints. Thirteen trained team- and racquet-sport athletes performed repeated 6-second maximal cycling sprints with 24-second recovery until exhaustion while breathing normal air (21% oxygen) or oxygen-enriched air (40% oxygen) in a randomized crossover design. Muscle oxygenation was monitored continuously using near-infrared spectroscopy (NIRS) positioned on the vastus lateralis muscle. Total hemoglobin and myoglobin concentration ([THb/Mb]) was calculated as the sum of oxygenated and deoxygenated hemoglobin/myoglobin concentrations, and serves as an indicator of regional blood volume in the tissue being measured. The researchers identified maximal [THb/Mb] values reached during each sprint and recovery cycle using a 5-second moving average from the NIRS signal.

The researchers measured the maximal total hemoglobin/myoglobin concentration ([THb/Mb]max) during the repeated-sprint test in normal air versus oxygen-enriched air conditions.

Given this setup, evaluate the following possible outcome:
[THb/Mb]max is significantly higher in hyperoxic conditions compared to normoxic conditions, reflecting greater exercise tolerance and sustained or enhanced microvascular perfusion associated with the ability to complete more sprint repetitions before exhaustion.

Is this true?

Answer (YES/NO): YES